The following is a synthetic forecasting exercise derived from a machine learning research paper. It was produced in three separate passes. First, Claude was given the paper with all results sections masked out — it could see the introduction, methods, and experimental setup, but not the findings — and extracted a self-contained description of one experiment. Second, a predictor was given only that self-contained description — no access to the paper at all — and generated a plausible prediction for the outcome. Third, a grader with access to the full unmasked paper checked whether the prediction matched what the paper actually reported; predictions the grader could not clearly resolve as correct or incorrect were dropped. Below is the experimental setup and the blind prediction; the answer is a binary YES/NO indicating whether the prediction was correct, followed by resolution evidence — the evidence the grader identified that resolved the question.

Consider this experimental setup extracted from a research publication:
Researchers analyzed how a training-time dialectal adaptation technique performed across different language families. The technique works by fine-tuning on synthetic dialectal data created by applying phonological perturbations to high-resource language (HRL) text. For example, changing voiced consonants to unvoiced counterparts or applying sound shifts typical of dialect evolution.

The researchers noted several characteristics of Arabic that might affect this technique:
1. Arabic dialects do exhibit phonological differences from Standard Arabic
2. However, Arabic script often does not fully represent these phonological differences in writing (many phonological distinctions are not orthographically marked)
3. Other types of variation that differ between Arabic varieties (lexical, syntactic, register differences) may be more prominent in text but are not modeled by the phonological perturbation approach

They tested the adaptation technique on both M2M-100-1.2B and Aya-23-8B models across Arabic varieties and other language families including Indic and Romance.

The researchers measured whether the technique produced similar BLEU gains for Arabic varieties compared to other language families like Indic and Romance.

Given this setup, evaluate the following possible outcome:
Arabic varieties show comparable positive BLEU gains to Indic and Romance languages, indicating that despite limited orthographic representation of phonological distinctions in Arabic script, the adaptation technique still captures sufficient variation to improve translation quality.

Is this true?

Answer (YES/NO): NO